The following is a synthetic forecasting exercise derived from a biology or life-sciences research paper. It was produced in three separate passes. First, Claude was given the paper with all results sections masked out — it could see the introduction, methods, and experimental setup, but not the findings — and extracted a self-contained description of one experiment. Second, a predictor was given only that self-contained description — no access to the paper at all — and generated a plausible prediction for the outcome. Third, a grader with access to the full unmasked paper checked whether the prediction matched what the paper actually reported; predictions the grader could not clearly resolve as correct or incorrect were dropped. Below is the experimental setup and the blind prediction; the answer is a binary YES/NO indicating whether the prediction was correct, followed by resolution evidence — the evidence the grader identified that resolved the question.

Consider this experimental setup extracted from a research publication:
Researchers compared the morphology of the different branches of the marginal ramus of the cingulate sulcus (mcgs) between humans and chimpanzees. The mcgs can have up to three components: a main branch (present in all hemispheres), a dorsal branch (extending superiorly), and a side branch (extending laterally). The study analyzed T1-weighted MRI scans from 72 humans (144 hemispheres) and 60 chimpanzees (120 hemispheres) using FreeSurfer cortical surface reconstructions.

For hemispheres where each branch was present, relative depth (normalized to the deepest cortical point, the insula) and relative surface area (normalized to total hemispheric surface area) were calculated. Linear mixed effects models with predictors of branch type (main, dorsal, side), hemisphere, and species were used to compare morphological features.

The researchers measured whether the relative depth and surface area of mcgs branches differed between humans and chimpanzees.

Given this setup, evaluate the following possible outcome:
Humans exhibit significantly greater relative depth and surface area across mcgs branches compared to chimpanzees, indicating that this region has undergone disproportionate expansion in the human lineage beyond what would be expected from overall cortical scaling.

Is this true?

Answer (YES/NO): NO